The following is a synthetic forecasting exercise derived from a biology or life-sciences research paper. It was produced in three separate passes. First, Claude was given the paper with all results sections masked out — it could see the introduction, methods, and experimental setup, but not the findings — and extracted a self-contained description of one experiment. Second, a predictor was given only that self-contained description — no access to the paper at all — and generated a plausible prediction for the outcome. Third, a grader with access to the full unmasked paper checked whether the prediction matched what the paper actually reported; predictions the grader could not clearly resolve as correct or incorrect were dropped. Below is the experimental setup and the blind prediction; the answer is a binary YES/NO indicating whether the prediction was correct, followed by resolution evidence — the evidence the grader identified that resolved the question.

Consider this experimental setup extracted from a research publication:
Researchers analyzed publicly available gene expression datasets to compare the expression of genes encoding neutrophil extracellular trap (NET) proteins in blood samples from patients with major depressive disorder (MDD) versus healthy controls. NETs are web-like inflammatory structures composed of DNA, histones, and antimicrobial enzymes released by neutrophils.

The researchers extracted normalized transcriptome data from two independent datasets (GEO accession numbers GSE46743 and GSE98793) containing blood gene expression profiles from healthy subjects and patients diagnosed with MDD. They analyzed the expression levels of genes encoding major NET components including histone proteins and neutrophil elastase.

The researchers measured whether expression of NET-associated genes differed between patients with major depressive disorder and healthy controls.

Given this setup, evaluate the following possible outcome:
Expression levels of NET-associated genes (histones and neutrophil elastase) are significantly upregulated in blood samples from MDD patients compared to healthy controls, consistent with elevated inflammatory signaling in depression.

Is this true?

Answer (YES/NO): YES